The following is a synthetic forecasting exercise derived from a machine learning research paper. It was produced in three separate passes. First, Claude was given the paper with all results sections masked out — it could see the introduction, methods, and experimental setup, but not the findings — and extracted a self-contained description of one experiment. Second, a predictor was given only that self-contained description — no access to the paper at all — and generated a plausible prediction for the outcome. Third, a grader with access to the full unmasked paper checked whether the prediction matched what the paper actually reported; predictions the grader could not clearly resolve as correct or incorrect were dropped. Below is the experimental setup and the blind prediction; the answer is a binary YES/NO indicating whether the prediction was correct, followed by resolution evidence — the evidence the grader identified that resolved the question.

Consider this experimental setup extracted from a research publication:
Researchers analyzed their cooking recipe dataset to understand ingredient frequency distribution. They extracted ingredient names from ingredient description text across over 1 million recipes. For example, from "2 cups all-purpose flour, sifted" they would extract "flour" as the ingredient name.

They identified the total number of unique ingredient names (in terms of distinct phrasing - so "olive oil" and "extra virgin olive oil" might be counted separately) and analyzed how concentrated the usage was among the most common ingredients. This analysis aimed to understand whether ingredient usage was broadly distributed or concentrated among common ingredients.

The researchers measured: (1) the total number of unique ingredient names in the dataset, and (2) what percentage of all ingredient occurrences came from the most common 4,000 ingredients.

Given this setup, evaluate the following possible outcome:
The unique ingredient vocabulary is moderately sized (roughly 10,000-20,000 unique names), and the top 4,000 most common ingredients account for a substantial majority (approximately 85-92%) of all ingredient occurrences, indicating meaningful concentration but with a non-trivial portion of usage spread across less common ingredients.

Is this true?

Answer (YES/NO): NO